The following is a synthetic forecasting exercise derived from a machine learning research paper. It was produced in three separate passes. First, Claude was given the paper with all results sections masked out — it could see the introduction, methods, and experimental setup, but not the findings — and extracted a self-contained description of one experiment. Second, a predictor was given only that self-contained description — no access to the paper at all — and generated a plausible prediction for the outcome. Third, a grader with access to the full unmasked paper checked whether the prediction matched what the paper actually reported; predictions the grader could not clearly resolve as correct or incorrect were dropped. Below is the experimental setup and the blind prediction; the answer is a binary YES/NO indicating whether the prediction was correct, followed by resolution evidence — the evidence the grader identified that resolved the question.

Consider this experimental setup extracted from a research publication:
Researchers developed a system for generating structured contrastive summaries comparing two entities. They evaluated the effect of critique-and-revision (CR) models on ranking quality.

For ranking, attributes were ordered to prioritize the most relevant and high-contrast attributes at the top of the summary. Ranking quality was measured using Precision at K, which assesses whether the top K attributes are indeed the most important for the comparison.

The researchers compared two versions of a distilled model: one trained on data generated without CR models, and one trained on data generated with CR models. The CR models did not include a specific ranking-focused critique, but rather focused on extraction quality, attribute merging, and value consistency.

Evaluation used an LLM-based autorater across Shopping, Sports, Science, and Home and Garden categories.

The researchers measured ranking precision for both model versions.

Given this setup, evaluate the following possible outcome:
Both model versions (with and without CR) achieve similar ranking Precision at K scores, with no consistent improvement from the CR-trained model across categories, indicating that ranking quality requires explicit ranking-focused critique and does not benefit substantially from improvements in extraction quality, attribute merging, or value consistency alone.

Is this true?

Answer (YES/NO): YES